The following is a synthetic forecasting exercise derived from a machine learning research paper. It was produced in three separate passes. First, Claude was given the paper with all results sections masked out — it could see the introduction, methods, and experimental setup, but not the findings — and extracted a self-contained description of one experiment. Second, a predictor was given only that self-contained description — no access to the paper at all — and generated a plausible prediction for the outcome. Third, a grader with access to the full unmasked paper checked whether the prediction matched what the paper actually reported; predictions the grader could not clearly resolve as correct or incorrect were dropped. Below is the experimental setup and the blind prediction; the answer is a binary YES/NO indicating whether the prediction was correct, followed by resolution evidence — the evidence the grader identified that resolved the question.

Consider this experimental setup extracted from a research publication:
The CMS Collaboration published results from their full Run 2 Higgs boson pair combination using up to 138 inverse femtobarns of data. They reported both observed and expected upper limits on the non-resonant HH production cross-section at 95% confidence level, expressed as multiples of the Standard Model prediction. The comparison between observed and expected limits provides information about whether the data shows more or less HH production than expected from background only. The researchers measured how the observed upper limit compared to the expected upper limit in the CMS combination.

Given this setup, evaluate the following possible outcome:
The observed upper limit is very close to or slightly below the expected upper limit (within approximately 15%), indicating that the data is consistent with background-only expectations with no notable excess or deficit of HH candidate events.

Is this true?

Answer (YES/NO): NO